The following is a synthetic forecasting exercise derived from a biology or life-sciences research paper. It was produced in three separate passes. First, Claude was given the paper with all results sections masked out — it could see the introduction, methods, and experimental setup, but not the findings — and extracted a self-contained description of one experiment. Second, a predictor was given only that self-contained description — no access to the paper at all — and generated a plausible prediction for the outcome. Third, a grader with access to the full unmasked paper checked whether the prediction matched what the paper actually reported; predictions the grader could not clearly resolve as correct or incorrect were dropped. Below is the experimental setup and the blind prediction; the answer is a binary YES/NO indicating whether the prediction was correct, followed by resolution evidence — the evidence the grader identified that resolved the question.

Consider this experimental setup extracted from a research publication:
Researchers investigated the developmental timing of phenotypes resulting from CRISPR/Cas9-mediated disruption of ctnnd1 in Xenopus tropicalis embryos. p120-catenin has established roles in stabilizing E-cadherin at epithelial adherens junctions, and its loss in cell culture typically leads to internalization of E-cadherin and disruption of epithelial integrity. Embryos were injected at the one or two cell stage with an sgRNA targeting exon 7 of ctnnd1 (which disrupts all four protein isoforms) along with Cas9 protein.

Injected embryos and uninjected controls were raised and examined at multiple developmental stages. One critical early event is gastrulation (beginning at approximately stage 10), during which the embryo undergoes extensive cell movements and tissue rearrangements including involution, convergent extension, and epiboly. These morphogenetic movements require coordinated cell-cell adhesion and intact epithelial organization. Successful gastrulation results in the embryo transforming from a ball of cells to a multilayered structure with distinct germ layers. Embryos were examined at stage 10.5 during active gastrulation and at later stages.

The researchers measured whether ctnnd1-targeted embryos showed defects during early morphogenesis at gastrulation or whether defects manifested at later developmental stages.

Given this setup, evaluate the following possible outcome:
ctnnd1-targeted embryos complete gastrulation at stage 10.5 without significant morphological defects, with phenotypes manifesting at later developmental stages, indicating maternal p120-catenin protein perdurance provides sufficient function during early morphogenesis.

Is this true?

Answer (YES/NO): NO